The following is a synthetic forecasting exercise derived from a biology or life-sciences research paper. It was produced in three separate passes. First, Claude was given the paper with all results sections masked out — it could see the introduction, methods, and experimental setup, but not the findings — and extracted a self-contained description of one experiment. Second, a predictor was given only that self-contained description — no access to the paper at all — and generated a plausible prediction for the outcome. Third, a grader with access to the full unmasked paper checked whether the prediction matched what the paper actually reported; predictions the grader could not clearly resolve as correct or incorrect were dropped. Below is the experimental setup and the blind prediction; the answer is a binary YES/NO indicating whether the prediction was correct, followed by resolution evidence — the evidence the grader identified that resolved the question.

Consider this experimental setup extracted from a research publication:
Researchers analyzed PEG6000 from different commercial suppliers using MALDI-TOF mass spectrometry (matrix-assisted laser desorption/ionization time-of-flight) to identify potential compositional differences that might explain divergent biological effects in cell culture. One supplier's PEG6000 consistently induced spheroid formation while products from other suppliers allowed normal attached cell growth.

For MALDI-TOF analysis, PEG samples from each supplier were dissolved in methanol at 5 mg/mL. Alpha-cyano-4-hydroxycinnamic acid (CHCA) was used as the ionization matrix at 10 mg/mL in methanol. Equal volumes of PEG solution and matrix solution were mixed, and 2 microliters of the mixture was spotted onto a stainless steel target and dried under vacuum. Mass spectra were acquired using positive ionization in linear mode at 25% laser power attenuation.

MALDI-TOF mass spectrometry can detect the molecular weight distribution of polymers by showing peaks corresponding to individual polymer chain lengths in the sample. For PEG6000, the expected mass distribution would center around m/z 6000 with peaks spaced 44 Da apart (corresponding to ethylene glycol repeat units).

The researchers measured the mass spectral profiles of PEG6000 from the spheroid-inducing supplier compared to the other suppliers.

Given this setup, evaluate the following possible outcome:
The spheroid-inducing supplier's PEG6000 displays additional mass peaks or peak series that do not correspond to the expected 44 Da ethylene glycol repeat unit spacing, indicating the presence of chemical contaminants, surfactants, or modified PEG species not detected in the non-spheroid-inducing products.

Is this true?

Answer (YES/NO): NO